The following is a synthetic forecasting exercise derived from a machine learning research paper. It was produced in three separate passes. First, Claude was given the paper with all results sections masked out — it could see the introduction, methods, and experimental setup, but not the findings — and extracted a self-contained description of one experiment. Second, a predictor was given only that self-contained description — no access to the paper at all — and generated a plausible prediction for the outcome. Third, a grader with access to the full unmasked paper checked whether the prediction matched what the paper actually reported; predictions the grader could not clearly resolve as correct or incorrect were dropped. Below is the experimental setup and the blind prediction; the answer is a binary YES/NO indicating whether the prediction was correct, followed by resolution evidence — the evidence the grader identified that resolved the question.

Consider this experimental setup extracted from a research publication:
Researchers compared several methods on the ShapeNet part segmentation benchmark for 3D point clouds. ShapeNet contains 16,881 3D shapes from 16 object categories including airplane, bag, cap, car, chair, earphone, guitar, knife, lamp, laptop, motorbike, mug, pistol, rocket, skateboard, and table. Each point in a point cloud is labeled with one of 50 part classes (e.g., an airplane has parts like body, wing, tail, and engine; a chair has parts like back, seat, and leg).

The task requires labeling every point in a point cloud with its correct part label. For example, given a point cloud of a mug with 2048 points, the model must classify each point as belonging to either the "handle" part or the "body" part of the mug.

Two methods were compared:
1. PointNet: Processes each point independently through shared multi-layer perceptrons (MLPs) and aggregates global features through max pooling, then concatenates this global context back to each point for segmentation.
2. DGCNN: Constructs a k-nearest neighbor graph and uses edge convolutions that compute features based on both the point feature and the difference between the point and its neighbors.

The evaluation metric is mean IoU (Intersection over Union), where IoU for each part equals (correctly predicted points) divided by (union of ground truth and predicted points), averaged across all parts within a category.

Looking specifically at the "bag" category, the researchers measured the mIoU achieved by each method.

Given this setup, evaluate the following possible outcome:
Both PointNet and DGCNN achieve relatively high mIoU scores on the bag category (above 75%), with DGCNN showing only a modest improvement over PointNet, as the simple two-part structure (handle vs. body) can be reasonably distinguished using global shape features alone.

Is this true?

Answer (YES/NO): NO